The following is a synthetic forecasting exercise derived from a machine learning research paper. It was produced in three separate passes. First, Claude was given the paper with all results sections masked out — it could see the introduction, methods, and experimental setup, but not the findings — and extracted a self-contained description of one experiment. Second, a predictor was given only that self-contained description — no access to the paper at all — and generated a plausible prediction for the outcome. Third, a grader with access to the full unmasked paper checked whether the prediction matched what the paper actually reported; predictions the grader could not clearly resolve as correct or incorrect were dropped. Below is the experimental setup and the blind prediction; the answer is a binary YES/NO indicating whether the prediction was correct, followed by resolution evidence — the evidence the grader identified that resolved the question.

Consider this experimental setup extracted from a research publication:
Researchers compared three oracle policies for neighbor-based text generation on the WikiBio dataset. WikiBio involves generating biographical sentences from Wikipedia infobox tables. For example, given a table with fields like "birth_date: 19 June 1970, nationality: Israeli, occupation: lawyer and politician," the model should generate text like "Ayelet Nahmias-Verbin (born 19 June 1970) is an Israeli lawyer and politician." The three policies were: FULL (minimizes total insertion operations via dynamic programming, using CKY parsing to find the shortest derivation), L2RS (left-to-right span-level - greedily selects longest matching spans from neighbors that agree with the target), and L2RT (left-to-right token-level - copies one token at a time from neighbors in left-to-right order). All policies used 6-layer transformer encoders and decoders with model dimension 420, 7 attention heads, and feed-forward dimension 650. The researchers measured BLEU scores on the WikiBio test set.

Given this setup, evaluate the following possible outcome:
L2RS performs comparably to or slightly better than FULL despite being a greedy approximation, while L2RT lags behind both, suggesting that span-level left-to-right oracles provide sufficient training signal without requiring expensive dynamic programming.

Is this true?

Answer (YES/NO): NO